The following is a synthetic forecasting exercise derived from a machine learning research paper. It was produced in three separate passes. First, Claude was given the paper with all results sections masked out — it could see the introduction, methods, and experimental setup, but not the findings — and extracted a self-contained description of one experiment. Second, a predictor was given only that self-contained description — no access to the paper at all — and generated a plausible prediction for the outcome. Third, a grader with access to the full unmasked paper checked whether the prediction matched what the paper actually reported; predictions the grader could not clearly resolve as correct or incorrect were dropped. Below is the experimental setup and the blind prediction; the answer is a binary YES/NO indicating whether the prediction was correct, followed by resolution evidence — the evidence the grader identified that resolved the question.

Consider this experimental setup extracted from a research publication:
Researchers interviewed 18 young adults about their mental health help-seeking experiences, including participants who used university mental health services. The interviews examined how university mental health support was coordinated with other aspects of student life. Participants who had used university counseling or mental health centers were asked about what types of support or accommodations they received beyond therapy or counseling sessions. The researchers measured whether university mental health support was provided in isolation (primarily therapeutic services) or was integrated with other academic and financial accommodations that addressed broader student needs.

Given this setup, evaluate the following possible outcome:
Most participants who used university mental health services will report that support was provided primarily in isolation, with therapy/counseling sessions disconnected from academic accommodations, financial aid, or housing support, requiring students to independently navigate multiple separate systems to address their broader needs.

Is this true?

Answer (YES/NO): NO